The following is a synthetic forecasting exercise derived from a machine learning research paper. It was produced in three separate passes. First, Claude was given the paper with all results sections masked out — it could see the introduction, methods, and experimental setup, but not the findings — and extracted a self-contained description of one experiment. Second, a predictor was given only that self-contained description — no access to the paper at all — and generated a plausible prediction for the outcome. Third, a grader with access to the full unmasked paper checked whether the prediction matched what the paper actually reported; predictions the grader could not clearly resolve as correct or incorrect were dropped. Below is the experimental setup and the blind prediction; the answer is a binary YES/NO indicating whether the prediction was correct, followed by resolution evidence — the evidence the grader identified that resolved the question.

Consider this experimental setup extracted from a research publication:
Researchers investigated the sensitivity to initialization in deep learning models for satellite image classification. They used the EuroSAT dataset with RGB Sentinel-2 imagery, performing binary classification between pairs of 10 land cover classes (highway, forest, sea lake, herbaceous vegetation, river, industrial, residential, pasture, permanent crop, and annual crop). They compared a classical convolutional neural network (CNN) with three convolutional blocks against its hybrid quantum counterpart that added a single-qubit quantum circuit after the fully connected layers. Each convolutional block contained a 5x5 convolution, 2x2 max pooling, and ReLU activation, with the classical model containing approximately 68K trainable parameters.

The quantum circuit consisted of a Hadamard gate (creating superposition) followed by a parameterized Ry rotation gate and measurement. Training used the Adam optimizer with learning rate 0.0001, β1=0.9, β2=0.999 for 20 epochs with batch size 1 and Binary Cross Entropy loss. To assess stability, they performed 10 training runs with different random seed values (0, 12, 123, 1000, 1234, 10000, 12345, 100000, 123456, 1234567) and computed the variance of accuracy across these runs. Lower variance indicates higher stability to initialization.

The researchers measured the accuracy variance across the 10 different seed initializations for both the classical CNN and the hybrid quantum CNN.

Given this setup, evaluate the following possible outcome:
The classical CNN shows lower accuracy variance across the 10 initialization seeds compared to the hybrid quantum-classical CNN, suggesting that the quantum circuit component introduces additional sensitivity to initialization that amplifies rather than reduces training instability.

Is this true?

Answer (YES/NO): NO